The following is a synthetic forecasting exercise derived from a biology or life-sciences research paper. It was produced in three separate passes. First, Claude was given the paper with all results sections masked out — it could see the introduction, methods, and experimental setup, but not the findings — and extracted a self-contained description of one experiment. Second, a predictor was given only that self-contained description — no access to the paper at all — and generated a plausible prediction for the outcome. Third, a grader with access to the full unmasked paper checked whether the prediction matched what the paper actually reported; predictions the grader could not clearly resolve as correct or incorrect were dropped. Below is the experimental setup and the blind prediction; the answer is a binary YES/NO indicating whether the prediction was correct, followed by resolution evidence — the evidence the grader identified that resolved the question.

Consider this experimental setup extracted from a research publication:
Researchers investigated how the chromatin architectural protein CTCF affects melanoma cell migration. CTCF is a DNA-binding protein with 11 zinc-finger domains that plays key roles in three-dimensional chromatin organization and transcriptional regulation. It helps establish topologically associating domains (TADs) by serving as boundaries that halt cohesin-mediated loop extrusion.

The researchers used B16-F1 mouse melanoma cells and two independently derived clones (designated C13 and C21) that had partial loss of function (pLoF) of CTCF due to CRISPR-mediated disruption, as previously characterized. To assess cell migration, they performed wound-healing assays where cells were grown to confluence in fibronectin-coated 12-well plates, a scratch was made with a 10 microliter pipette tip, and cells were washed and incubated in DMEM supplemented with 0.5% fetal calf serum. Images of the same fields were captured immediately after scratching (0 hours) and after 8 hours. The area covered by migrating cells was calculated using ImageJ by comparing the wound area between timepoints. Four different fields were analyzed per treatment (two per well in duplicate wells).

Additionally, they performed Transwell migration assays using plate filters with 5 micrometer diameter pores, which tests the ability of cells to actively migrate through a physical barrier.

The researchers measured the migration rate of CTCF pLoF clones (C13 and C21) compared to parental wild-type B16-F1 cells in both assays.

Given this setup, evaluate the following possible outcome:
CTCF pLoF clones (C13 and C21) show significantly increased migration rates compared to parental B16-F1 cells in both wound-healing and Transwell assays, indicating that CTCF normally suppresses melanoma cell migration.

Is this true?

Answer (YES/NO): NO